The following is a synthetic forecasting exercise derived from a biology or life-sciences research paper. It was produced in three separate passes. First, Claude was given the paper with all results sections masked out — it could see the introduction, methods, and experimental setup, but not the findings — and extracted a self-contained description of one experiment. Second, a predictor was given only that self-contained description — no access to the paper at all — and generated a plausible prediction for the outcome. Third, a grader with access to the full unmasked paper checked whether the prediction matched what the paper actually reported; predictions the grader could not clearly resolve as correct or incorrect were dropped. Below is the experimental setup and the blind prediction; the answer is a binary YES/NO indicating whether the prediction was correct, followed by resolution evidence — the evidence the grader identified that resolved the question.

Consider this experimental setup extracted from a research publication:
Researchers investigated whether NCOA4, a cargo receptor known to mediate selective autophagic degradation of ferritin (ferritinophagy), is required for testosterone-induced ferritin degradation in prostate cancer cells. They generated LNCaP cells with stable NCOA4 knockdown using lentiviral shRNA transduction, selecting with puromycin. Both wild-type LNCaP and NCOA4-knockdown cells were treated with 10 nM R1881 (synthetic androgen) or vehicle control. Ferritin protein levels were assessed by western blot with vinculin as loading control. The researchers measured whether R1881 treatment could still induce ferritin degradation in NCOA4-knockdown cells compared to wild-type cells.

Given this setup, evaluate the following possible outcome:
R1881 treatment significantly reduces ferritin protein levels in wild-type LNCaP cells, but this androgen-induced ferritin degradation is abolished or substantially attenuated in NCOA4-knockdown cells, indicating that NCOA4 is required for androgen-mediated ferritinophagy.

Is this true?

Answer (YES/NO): YES